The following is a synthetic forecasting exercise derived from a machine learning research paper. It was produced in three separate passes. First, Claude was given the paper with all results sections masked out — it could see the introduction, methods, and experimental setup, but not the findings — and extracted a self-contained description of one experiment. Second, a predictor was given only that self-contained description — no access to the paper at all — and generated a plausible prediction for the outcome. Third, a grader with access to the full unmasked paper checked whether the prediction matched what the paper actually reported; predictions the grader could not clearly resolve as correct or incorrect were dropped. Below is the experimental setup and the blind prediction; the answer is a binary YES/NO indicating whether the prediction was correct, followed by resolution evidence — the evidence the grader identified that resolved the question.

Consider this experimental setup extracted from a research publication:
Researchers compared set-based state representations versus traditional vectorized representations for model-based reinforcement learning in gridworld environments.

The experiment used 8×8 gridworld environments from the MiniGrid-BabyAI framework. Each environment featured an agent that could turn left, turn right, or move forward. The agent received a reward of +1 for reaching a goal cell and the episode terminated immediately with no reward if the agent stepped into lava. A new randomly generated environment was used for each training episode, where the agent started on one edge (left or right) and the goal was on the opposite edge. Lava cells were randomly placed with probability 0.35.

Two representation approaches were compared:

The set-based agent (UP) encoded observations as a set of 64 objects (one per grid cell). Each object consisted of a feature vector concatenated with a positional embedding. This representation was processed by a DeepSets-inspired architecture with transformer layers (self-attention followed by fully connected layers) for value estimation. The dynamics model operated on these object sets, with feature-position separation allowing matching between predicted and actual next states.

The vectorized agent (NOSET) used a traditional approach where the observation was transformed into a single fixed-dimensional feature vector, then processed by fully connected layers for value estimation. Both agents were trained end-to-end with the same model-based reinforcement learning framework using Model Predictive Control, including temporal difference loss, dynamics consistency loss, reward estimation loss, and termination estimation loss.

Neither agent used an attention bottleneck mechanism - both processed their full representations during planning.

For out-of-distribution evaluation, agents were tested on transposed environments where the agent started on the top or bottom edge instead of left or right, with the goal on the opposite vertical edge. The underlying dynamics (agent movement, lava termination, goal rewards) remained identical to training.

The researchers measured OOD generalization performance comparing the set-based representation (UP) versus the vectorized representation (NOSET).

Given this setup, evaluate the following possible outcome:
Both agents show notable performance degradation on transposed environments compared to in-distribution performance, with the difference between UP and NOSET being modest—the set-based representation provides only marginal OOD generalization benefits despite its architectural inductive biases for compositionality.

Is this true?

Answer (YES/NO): NO